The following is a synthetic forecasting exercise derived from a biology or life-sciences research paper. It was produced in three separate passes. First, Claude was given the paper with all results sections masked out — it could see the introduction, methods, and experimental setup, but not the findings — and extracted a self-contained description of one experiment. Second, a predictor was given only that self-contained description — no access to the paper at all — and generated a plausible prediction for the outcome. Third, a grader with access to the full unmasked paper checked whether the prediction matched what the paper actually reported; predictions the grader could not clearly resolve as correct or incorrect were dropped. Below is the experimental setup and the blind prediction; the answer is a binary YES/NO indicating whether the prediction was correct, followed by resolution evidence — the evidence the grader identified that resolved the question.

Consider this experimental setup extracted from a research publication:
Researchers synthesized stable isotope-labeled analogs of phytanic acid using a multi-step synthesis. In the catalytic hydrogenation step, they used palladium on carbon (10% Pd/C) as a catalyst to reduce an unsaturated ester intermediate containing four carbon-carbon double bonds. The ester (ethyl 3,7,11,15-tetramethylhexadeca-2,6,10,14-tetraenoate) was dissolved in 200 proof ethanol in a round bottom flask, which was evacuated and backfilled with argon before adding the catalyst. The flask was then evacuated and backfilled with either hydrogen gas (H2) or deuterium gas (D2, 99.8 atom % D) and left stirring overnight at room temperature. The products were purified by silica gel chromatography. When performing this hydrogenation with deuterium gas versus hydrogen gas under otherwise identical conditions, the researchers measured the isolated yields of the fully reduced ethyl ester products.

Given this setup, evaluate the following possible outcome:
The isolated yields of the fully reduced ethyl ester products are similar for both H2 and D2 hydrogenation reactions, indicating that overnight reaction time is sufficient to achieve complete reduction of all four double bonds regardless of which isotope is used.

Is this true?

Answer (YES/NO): NO